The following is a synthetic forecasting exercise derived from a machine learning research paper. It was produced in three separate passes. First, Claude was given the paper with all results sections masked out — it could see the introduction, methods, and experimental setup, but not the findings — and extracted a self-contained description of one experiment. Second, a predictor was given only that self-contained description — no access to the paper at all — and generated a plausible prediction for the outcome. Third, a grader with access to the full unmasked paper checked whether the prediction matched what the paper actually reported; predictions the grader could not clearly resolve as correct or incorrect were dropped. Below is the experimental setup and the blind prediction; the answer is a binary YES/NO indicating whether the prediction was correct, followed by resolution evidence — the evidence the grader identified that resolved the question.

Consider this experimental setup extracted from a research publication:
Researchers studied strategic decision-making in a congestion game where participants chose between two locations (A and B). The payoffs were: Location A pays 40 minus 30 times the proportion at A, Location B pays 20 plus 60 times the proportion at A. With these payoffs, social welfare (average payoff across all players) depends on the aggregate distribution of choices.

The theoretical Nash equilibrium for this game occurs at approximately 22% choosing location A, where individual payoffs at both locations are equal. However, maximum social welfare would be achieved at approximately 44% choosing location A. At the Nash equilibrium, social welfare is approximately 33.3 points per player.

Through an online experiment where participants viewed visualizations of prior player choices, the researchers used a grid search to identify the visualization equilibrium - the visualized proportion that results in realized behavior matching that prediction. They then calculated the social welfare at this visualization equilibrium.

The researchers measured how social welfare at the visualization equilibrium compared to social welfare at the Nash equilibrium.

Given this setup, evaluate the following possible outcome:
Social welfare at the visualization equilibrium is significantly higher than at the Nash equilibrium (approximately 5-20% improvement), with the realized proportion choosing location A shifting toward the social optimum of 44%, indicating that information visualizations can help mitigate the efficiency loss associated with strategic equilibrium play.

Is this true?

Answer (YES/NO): YES